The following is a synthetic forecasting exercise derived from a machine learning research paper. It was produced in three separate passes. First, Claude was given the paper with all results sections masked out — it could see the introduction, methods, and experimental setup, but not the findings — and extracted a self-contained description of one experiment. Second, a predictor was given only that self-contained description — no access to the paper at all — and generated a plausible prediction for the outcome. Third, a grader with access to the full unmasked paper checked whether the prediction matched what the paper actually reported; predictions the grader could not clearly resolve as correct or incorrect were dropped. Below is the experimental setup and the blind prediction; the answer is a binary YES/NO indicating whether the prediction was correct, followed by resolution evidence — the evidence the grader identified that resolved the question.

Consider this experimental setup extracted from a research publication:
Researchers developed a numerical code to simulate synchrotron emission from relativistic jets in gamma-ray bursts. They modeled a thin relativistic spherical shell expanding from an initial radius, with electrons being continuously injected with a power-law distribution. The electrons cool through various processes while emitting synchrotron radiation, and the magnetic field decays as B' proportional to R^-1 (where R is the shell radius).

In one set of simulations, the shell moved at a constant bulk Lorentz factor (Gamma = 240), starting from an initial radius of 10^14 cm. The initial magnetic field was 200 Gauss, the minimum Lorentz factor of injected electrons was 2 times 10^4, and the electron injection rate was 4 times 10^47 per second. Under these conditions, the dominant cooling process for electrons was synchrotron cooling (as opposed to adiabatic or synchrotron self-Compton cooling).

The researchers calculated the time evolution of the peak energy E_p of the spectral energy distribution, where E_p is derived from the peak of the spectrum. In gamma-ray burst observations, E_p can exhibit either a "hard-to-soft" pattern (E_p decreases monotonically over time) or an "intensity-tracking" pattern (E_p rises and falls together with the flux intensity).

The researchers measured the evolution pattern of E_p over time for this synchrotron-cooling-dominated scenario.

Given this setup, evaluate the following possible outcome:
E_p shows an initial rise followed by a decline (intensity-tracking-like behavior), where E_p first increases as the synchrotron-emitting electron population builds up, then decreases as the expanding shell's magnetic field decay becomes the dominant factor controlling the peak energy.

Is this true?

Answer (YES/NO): NO